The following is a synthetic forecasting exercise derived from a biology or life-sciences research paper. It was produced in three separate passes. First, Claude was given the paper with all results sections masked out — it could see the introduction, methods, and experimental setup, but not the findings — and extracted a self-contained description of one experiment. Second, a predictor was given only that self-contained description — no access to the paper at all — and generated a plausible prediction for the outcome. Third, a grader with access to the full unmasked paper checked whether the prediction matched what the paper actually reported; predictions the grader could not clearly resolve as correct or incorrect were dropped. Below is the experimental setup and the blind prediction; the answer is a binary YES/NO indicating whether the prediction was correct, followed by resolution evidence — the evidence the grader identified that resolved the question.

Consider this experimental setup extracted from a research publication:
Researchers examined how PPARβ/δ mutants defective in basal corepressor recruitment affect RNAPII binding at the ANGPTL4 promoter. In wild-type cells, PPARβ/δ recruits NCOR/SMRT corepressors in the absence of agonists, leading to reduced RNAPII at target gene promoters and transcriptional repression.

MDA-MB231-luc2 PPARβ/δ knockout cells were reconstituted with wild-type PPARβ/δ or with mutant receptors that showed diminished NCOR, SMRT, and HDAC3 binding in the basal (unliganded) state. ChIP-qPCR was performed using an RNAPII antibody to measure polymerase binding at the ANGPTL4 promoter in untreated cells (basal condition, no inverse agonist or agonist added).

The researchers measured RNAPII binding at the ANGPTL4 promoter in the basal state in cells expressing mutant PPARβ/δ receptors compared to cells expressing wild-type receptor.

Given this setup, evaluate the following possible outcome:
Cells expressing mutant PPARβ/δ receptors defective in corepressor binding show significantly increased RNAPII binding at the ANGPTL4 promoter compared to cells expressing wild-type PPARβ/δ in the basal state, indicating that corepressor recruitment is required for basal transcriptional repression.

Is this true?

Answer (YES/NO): YES